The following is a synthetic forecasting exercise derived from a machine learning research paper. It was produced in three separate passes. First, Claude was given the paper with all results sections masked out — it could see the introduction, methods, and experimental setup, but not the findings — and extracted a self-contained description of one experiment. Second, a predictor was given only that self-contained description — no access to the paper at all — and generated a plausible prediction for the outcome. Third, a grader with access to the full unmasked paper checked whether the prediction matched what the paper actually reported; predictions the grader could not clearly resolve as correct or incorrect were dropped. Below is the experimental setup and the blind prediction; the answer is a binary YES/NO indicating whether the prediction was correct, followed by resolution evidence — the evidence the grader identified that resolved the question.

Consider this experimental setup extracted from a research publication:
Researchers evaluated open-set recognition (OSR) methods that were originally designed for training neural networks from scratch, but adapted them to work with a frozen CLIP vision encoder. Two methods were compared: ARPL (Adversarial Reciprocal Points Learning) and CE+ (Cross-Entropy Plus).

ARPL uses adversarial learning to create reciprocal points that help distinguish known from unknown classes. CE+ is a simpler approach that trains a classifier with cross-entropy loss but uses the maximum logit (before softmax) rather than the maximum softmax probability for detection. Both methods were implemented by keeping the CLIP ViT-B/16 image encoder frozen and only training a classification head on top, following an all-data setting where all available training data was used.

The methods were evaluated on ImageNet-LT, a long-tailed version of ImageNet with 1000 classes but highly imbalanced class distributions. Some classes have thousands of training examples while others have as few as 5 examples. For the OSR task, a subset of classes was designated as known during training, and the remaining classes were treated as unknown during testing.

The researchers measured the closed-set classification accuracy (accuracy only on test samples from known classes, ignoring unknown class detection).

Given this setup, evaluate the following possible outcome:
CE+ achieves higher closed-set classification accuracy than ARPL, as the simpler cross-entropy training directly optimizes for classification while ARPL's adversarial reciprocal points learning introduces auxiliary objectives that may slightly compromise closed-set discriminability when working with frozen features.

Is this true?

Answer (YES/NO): NO